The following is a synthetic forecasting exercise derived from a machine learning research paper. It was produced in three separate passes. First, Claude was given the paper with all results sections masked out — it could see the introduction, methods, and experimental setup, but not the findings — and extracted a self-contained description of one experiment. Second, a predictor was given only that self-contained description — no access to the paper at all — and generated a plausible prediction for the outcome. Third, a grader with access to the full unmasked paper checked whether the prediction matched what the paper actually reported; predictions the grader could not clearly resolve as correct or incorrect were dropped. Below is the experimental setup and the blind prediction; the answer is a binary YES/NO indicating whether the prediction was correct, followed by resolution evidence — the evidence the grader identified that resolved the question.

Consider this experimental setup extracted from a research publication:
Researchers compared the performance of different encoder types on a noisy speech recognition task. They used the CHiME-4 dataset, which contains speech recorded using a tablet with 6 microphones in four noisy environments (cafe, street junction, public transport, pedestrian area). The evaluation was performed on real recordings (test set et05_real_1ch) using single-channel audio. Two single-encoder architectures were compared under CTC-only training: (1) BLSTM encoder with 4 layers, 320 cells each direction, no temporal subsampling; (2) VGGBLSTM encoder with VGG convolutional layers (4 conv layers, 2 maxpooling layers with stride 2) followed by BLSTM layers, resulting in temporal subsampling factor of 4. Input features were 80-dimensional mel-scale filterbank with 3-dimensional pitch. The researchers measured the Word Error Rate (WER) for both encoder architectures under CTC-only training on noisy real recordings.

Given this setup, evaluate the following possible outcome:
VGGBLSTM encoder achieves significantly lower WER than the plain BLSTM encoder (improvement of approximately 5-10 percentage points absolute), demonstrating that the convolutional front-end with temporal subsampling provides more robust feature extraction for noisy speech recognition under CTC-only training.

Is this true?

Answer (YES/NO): NO